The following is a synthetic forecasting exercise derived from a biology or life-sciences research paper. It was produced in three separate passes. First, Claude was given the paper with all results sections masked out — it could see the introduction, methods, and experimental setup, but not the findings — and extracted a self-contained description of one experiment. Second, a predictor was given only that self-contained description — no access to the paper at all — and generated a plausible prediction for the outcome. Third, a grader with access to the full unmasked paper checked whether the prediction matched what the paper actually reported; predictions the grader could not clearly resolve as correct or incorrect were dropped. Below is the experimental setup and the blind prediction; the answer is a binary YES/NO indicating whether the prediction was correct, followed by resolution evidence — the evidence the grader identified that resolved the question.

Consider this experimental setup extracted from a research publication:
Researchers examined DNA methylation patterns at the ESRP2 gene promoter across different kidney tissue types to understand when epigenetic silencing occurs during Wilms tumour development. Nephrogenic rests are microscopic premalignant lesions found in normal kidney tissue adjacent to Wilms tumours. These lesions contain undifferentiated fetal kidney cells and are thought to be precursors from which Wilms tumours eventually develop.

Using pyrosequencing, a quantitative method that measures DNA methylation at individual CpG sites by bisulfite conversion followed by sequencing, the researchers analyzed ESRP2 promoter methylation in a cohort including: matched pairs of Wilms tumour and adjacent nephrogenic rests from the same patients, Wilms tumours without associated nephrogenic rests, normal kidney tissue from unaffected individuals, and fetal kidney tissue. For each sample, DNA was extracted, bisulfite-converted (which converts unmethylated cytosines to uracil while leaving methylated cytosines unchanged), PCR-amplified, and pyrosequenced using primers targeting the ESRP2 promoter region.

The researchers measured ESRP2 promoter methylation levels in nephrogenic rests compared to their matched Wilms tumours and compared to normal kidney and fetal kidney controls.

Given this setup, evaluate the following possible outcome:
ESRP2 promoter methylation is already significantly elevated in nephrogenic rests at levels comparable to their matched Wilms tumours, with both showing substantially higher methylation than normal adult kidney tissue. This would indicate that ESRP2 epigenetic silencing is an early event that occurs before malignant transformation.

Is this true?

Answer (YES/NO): YES